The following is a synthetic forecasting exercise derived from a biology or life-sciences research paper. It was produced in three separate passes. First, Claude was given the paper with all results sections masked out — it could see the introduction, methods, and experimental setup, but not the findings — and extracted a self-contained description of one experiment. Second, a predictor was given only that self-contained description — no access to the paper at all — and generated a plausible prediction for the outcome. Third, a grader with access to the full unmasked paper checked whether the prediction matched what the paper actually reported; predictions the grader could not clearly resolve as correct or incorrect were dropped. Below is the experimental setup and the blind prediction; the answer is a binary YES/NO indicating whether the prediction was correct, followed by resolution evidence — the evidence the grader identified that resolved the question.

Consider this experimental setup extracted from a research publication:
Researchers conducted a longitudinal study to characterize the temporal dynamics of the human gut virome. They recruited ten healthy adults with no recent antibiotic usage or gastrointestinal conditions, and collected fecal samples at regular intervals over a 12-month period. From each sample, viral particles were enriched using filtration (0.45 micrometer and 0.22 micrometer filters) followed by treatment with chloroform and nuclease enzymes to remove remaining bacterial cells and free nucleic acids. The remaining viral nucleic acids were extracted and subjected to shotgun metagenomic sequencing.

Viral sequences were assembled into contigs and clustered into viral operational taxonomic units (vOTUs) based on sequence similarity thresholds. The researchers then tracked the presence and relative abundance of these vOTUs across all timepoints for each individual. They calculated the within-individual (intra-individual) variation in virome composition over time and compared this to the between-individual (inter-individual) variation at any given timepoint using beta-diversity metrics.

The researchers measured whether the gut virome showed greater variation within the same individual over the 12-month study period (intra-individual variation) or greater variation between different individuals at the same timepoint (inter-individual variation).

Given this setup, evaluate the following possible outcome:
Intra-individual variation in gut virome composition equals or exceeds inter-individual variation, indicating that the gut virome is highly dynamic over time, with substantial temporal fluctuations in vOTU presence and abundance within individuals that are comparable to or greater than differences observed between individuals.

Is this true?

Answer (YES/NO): NO